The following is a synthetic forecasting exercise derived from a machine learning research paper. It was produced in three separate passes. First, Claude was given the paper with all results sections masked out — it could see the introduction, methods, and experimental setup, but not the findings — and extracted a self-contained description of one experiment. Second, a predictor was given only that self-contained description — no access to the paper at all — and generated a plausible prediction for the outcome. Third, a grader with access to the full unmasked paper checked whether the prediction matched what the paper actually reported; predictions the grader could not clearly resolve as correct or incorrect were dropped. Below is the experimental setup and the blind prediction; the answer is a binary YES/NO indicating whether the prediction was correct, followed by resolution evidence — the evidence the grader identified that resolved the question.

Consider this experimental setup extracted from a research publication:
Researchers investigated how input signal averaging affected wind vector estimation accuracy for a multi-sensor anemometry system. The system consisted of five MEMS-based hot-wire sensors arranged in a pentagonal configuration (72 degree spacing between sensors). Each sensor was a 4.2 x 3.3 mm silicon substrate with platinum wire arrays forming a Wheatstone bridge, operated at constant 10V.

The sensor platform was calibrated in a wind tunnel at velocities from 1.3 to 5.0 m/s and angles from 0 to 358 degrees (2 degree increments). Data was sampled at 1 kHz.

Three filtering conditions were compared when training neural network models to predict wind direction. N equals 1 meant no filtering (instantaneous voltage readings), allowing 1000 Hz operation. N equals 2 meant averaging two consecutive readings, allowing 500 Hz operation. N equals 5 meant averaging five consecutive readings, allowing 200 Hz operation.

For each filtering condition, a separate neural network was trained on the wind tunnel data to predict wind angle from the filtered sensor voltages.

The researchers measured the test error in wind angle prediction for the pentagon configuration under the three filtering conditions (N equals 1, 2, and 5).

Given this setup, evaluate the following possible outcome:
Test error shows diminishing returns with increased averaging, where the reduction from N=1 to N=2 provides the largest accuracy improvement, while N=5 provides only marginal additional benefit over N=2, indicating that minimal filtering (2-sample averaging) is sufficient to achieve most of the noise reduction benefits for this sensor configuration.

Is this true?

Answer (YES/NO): NO